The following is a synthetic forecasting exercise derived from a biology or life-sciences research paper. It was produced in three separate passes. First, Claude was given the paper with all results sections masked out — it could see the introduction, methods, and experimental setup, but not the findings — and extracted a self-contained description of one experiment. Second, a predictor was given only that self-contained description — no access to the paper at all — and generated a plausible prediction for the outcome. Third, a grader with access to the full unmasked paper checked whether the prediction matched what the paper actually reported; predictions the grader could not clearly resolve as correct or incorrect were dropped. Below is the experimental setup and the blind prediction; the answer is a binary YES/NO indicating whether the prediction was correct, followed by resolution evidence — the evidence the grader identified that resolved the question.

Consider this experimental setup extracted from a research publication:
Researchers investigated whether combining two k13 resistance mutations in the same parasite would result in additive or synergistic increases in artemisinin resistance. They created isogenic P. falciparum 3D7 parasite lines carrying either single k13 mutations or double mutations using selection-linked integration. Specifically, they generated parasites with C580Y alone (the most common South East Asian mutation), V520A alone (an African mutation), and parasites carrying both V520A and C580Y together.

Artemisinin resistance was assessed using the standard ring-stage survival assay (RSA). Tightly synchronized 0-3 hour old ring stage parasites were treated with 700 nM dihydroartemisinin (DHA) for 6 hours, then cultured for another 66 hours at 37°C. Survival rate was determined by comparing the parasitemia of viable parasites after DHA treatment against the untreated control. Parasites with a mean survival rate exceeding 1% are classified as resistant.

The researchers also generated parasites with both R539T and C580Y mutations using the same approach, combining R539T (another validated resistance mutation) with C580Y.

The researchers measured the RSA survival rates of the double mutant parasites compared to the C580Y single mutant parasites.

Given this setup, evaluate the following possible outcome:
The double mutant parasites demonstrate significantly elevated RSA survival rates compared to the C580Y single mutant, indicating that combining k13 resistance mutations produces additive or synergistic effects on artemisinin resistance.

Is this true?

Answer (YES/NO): NO